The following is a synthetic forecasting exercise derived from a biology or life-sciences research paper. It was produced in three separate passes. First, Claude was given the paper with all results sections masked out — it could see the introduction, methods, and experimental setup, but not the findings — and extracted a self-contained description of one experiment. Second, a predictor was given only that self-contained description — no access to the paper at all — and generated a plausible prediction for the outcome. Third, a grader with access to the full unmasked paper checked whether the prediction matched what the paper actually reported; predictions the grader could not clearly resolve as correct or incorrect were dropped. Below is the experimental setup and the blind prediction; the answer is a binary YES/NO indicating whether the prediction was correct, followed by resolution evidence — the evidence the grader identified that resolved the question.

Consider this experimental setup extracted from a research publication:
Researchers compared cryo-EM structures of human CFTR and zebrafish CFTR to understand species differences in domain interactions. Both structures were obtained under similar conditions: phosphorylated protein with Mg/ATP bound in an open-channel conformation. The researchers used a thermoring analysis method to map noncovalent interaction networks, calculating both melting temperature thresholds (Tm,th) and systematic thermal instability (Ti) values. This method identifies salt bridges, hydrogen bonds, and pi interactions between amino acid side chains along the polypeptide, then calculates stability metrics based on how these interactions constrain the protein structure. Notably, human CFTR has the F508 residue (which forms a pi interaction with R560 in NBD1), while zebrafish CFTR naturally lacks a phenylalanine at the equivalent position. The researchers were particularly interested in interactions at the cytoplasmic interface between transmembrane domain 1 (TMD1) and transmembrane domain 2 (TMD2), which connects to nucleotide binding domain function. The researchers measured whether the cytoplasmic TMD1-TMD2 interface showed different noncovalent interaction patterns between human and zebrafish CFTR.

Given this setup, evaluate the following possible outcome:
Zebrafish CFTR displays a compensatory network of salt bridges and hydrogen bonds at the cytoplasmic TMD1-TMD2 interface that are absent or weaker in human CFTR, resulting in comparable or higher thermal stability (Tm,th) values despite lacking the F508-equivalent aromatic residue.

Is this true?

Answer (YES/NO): NO